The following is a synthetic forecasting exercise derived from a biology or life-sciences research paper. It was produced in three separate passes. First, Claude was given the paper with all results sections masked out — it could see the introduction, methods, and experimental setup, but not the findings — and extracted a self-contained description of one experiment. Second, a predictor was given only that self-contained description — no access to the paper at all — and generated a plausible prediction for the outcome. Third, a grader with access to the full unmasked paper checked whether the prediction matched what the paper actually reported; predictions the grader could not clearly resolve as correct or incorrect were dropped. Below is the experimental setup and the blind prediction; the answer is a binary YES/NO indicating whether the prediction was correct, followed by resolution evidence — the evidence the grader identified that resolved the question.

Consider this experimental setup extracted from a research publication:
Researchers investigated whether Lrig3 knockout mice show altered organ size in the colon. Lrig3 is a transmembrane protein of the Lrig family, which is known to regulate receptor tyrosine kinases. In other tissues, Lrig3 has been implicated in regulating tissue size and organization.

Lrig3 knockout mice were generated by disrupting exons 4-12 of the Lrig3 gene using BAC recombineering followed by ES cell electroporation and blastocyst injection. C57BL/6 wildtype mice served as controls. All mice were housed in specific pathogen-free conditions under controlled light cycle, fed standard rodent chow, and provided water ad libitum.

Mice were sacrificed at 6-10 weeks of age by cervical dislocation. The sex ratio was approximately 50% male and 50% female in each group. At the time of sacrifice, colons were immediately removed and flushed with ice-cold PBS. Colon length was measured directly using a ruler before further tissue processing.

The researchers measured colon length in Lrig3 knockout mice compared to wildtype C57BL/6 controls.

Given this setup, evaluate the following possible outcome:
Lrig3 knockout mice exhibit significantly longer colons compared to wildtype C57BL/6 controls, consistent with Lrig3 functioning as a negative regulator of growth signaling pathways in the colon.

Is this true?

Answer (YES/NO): YES